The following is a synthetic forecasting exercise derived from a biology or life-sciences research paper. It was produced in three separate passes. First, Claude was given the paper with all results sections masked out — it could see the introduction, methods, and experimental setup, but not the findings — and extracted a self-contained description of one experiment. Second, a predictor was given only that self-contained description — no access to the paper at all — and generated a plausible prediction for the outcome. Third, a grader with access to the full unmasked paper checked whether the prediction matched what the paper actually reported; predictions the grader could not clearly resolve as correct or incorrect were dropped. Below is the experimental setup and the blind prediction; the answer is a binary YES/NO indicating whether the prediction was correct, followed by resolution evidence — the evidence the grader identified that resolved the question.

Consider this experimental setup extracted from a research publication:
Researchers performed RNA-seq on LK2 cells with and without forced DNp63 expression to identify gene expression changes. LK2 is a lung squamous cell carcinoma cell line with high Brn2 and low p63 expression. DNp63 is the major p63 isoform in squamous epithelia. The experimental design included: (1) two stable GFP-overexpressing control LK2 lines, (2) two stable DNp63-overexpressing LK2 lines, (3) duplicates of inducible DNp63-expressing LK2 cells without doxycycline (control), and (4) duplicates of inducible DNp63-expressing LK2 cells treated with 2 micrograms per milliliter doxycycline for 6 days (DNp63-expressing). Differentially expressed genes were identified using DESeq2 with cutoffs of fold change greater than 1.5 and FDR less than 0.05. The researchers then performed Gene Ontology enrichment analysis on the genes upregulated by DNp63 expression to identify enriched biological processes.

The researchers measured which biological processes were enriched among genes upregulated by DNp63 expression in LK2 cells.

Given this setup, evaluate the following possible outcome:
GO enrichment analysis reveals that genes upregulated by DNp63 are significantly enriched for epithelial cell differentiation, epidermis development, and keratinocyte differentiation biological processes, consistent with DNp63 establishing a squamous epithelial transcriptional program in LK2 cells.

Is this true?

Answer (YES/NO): YES